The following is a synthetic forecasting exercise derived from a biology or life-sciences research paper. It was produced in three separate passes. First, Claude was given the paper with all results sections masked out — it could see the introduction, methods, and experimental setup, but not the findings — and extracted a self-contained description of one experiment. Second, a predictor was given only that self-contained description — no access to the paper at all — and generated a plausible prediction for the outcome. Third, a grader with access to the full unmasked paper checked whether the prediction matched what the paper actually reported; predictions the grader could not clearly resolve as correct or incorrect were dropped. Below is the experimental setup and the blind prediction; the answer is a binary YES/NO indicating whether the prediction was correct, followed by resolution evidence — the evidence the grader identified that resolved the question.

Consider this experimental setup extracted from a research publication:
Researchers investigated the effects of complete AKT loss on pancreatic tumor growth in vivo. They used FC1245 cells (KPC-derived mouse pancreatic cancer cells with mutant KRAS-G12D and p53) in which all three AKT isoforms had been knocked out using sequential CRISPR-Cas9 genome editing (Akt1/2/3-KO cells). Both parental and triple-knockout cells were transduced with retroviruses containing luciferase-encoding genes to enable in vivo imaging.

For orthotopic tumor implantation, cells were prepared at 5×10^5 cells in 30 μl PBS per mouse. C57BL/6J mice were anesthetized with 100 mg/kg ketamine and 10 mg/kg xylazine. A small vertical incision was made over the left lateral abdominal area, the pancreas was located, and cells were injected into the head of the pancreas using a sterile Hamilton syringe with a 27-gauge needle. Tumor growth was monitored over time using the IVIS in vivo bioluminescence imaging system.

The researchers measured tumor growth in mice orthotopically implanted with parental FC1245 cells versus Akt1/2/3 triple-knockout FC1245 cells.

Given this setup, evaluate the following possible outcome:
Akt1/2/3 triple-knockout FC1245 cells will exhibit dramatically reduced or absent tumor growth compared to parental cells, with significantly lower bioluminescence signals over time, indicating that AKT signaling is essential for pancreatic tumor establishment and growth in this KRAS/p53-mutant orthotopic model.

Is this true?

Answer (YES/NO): YES